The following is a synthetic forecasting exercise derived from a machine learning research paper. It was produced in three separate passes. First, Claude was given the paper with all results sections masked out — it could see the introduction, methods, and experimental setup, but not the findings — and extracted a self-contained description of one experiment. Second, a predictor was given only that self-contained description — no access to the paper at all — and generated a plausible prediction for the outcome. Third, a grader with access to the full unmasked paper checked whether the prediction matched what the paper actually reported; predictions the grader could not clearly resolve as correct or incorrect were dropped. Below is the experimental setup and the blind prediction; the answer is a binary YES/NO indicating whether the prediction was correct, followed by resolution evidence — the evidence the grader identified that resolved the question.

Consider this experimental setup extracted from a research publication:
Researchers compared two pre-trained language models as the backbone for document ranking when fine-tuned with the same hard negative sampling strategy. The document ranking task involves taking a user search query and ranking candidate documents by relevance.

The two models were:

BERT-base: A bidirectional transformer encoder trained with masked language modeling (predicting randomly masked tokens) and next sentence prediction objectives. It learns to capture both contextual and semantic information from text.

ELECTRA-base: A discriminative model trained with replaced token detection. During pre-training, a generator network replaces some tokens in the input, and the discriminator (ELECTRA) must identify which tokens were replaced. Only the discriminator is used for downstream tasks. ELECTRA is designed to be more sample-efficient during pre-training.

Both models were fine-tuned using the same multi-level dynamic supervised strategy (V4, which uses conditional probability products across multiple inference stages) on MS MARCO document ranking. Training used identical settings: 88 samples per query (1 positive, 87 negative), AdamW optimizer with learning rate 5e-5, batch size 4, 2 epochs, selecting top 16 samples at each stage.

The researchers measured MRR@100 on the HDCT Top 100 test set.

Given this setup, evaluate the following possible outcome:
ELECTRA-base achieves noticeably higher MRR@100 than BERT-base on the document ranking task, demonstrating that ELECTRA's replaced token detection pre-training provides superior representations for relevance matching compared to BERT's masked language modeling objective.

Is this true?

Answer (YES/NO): NO